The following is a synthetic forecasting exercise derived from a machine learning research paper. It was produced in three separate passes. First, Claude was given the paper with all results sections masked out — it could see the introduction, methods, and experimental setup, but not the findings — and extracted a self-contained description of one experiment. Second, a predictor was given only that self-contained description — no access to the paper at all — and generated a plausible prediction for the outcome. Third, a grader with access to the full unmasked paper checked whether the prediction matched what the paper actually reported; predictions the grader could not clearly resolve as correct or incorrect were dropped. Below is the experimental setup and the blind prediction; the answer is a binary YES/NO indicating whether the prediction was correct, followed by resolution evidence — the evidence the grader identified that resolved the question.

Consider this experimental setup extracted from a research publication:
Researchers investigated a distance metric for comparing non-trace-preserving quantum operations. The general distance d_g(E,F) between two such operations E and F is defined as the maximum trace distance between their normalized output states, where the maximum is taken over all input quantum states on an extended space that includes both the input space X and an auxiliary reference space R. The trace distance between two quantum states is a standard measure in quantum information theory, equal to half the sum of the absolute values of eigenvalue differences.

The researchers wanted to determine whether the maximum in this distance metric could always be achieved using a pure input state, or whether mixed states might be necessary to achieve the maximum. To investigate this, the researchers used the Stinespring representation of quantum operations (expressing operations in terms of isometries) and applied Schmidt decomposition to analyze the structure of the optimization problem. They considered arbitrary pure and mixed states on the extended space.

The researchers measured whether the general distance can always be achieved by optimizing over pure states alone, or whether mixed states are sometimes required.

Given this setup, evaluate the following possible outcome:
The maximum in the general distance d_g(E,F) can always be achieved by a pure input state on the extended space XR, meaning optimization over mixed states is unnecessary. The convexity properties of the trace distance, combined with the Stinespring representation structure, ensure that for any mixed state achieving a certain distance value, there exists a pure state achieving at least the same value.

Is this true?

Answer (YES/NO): YES